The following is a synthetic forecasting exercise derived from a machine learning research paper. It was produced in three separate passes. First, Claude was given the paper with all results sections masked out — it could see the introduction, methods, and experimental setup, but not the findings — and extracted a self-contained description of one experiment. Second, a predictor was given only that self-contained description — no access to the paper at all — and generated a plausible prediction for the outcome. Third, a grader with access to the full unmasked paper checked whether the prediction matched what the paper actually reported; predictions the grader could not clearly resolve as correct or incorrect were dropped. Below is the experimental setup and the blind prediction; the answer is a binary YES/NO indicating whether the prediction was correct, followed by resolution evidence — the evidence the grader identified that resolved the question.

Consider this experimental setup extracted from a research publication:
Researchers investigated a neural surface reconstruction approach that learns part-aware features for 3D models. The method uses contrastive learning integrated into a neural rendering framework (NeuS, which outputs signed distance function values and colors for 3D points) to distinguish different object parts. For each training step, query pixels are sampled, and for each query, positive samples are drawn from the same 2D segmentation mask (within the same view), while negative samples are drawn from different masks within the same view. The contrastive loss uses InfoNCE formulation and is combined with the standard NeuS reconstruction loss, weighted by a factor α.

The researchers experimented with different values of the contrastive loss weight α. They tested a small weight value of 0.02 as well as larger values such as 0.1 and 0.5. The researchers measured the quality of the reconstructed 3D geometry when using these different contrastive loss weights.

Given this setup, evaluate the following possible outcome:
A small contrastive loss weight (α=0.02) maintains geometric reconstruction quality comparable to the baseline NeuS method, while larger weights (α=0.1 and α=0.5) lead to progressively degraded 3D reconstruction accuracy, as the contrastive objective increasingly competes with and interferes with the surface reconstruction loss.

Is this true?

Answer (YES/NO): YES